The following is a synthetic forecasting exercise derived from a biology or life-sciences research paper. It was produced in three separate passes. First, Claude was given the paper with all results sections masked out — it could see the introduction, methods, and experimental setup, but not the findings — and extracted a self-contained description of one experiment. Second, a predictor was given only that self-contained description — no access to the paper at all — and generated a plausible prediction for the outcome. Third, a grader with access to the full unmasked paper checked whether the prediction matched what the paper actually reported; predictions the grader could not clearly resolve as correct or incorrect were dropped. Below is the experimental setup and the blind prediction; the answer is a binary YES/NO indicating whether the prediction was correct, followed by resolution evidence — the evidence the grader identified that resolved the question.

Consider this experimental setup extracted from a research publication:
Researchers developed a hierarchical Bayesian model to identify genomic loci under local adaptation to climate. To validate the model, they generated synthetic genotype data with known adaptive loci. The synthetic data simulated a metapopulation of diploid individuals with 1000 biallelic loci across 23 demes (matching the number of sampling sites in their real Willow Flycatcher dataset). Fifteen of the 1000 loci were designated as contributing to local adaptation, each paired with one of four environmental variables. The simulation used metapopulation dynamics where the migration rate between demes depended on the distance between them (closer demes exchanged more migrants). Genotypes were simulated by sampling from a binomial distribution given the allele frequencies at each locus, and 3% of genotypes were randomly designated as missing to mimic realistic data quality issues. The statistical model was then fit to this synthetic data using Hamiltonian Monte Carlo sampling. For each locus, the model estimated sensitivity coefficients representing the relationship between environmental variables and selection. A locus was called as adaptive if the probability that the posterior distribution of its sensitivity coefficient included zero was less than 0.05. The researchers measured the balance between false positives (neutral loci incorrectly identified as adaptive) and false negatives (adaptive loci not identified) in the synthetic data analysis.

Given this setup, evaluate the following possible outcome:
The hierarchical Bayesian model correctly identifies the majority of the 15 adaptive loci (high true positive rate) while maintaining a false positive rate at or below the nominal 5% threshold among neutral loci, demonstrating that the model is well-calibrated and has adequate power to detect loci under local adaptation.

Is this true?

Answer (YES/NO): NO